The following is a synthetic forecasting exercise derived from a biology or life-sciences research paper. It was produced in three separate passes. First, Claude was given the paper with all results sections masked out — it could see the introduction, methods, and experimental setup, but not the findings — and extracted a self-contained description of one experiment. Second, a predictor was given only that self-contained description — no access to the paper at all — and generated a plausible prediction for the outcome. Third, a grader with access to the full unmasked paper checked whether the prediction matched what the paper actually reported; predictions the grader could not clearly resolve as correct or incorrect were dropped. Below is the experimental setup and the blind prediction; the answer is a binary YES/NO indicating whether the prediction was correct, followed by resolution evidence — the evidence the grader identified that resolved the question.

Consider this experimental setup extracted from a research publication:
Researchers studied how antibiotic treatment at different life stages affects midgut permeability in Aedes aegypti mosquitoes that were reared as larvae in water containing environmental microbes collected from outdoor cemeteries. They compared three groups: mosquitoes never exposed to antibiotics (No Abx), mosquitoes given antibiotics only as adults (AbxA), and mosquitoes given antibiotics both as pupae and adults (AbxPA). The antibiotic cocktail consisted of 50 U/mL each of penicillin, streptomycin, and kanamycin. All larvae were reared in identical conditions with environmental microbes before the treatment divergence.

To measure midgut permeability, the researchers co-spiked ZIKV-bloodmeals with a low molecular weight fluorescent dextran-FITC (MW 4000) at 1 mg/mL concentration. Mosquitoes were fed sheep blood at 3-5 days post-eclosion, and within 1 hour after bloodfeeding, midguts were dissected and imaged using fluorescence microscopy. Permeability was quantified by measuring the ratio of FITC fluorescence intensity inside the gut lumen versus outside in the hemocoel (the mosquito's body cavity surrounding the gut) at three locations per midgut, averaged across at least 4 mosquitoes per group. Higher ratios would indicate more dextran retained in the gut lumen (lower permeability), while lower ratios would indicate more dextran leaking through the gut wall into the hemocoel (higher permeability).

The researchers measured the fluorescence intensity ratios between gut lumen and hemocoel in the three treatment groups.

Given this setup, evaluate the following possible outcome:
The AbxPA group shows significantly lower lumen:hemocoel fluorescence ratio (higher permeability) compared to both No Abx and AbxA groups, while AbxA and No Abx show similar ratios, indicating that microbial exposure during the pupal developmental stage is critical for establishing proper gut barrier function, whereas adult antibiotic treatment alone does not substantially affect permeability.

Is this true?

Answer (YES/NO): NO